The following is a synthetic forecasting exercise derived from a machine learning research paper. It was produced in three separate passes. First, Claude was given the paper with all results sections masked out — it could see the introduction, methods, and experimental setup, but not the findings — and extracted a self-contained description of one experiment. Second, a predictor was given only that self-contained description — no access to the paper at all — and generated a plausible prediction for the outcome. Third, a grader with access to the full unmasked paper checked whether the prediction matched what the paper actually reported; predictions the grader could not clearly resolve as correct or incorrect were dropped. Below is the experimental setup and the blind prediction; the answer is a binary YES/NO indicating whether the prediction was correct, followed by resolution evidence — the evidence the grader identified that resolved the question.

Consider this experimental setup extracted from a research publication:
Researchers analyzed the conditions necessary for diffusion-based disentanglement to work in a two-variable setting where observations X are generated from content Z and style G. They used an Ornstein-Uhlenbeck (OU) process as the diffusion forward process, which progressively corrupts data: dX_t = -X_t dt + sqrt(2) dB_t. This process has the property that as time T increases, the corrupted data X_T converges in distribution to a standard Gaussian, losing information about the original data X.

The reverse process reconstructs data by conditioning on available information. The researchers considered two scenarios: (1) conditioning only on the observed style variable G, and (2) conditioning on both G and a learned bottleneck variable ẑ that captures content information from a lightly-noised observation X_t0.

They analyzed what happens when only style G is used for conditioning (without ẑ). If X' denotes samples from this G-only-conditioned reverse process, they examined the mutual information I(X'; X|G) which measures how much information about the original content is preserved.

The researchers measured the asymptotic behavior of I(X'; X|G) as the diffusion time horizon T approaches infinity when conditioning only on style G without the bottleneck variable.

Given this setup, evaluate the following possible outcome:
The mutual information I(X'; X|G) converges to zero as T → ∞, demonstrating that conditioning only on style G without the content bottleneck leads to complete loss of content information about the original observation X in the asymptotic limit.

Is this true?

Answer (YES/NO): YES